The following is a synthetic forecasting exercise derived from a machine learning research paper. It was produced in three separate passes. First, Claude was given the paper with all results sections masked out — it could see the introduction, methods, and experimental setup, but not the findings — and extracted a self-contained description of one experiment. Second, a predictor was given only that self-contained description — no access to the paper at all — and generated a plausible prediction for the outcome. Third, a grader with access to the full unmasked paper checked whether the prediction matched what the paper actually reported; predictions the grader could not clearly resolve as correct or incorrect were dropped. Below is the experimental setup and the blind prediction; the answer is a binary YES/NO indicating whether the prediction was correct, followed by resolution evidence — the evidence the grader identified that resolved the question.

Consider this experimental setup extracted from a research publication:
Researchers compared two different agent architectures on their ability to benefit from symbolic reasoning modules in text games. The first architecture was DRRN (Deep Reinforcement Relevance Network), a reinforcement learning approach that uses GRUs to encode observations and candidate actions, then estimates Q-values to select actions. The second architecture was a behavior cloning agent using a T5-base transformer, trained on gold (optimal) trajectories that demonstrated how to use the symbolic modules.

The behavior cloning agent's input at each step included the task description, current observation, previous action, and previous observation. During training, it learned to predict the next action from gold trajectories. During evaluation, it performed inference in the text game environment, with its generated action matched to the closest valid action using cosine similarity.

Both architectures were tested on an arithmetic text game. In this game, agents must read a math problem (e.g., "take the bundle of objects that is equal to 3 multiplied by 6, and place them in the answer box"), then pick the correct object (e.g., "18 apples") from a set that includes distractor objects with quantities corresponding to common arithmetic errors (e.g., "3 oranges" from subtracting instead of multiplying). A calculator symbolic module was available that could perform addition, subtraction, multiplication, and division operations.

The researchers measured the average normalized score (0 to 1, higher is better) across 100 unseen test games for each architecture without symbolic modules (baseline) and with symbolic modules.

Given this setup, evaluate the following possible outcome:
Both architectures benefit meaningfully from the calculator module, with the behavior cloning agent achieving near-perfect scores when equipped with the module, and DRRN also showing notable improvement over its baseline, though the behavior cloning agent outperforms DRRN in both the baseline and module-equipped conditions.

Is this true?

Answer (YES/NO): NO